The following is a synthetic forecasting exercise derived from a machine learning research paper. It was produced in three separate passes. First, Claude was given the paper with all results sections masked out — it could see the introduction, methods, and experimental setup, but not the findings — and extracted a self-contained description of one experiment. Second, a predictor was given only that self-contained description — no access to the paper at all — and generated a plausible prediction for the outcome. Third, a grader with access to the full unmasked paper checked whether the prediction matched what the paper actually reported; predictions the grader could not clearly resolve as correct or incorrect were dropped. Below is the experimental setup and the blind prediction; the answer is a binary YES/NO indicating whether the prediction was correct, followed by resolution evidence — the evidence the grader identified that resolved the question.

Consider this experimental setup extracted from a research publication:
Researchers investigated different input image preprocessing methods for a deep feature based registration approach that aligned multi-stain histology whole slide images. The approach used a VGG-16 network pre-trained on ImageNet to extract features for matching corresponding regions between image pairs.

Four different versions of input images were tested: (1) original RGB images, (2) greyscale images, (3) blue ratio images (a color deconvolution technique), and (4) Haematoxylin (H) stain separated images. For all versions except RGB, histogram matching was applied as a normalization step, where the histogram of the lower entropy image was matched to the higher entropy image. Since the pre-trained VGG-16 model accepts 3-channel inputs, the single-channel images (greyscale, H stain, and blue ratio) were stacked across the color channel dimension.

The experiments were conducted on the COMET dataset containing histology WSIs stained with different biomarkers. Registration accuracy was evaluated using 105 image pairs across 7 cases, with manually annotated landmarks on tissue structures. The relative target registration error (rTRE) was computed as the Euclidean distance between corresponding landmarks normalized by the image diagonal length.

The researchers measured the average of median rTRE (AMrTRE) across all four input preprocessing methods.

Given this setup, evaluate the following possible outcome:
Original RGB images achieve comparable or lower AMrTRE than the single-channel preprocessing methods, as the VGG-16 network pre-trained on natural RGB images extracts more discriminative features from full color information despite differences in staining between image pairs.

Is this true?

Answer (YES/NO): NO